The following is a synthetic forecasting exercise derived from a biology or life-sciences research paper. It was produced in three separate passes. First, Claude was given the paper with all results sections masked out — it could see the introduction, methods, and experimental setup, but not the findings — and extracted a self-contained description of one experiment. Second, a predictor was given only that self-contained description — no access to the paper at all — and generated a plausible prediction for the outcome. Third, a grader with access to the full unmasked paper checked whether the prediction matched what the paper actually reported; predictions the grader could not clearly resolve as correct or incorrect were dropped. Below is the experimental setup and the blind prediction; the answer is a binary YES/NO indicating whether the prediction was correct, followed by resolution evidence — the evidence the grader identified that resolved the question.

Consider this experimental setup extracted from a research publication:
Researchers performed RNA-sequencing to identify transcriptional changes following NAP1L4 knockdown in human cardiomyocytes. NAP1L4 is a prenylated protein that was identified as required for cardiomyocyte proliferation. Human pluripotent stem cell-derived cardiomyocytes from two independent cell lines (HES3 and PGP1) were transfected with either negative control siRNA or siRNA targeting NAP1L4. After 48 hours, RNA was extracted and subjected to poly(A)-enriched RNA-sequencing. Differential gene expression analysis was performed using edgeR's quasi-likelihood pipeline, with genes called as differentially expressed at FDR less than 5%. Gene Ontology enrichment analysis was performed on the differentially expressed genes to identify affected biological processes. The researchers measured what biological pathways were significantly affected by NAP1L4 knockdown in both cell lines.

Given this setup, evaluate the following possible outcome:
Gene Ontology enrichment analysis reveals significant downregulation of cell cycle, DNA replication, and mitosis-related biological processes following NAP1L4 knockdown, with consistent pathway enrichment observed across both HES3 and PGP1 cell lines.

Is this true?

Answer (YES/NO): NO